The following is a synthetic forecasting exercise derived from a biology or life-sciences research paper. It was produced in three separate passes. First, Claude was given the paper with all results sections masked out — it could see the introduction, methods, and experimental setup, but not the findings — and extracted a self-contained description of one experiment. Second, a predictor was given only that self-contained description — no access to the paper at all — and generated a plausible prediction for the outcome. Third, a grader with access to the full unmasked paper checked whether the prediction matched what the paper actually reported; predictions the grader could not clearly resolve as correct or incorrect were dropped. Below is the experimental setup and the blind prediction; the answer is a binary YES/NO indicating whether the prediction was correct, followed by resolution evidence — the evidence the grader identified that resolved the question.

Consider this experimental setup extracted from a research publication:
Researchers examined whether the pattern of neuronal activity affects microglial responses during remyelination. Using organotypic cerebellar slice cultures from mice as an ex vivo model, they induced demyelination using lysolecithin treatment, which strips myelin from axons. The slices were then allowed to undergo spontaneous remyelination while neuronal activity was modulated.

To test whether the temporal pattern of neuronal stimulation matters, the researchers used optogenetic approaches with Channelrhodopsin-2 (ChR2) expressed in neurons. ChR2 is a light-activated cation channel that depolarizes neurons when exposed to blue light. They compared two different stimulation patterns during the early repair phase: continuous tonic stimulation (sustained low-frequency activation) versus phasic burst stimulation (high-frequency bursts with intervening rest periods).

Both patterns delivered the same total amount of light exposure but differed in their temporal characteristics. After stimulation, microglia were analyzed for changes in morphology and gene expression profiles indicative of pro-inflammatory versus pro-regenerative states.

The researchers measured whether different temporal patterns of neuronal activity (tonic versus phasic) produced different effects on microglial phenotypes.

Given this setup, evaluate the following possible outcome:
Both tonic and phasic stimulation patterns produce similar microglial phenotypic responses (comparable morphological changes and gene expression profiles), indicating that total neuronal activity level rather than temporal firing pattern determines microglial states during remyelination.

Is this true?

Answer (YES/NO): NO